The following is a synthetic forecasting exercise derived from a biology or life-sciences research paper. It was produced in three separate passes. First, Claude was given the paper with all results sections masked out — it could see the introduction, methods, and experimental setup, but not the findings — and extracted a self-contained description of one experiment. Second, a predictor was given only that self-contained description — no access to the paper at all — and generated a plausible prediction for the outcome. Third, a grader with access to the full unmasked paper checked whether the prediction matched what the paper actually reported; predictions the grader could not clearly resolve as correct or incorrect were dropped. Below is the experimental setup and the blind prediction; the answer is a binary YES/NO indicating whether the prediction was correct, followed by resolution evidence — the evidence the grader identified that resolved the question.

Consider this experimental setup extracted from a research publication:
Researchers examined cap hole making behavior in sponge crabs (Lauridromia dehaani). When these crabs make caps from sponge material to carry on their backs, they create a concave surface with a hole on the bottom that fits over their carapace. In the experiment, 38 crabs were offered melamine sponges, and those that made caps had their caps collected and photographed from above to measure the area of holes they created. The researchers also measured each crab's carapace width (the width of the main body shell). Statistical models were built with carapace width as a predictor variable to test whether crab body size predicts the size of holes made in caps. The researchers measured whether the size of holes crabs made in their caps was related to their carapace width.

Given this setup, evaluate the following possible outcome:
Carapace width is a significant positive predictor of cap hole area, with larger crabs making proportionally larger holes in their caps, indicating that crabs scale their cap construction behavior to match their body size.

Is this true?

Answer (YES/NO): YES